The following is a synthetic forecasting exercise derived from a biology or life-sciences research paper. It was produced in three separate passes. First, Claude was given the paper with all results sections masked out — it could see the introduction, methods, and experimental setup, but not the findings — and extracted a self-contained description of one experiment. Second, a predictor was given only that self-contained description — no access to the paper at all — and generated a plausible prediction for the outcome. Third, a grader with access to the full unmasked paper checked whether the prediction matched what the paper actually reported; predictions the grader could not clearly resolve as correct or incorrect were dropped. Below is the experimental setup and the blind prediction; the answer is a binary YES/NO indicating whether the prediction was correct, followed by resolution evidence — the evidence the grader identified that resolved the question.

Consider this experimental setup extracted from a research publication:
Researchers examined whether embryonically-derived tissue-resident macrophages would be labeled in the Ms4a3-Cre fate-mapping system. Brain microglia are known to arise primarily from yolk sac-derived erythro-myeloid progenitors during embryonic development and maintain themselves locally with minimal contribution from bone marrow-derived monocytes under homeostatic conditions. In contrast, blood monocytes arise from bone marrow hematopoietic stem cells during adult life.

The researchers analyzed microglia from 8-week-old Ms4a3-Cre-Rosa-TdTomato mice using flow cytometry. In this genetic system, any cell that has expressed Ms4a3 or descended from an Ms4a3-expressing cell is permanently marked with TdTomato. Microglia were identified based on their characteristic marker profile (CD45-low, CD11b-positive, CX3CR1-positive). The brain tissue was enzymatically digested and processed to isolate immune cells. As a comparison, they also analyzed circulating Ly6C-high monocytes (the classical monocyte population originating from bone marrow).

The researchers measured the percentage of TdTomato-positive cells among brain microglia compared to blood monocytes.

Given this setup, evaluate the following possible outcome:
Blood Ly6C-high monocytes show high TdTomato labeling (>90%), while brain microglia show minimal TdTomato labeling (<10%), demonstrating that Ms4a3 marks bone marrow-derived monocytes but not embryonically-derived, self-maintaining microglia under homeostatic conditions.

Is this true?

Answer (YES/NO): YES